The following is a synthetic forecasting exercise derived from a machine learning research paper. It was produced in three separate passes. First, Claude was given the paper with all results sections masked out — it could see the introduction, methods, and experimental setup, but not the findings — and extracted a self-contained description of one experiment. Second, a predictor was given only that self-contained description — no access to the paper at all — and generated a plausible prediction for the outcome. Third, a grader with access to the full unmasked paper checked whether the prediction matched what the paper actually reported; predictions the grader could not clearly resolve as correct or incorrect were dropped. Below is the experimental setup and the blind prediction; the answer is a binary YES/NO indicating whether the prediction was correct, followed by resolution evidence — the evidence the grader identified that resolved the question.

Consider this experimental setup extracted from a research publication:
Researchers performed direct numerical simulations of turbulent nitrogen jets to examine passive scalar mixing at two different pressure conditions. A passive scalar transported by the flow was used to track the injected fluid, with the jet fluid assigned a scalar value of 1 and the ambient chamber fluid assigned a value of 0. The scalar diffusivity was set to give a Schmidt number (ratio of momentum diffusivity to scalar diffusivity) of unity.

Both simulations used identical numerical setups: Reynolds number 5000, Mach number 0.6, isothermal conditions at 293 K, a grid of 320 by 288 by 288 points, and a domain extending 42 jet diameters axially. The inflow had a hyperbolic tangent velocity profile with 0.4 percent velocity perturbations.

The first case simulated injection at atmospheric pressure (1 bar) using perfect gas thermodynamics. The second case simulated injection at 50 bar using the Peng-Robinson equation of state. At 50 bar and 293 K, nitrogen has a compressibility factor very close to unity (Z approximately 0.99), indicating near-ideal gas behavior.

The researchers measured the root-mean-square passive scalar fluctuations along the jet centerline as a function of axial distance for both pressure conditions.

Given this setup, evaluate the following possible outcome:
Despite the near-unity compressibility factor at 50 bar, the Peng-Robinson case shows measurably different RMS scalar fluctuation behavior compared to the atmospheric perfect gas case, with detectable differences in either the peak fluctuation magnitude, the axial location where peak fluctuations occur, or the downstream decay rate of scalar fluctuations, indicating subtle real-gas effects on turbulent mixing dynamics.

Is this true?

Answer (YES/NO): NO